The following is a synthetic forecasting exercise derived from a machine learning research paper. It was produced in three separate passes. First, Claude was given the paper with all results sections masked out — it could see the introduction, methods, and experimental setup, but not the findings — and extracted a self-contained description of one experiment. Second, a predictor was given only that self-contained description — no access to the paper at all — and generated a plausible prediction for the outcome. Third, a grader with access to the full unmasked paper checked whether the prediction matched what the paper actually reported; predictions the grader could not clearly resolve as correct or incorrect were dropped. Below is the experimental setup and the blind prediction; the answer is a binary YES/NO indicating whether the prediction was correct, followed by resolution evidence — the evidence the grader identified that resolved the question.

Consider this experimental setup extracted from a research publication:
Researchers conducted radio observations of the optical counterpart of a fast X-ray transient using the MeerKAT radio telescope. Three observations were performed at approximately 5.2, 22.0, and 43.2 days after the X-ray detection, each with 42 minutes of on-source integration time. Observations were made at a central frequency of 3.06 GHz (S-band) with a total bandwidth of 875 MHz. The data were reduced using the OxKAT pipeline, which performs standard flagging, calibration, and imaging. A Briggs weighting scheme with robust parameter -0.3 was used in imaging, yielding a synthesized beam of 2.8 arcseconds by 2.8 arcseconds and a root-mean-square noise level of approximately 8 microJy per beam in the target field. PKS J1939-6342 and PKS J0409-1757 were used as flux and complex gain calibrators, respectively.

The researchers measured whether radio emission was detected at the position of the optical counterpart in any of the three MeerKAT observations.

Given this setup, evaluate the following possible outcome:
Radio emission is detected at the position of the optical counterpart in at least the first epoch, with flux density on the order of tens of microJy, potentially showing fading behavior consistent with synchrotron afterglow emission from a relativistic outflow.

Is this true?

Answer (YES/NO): NO